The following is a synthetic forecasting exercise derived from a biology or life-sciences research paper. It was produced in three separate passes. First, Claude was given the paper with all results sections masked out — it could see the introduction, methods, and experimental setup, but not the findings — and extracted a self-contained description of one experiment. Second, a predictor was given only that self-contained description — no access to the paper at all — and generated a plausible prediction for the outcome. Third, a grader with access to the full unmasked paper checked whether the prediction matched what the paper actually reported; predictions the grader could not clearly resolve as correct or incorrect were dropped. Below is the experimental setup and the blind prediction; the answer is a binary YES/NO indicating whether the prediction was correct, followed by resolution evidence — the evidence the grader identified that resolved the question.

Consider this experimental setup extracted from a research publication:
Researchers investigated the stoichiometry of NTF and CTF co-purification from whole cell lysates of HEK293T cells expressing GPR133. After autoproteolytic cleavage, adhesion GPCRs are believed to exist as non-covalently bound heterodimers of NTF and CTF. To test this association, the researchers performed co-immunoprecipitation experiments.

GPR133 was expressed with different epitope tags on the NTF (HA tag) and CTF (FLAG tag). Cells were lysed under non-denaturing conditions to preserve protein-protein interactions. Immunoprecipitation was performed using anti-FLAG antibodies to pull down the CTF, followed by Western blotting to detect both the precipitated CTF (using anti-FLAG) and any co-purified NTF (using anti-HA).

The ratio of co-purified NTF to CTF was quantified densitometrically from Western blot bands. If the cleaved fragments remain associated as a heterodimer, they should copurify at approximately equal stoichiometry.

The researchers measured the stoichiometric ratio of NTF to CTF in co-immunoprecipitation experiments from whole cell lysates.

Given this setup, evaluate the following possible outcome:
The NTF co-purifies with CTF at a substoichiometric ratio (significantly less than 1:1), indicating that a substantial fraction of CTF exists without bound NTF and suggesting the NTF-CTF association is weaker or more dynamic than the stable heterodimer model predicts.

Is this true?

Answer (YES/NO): NO